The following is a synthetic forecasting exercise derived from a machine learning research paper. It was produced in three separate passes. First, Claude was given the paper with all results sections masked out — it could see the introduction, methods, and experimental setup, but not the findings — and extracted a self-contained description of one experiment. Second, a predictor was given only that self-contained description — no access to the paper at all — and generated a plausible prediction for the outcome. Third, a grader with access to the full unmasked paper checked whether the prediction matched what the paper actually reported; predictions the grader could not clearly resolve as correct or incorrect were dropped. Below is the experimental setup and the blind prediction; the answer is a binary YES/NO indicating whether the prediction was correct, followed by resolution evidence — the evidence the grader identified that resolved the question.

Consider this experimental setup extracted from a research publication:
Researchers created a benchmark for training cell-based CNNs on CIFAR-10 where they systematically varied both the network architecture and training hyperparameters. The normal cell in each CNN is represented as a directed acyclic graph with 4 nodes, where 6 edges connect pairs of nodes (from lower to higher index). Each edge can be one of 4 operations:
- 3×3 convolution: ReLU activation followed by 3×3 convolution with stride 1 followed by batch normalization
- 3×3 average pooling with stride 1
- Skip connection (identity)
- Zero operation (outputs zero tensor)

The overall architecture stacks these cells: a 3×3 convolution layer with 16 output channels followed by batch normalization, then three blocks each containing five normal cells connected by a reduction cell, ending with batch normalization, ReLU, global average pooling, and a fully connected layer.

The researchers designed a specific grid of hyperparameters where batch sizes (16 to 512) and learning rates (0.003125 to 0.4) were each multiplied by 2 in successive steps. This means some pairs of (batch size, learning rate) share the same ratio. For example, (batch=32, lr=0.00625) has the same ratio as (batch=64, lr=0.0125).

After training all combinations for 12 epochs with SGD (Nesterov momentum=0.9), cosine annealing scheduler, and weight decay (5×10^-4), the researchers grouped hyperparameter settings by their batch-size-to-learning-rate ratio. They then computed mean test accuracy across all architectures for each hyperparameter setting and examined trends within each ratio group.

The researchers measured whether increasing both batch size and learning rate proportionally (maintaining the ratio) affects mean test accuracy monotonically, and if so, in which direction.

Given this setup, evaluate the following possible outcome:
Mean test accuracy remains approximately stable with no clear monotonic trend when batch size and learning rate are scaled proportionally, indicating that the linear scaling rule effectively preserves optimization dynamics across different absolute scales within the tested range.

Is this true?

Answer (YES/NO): NO